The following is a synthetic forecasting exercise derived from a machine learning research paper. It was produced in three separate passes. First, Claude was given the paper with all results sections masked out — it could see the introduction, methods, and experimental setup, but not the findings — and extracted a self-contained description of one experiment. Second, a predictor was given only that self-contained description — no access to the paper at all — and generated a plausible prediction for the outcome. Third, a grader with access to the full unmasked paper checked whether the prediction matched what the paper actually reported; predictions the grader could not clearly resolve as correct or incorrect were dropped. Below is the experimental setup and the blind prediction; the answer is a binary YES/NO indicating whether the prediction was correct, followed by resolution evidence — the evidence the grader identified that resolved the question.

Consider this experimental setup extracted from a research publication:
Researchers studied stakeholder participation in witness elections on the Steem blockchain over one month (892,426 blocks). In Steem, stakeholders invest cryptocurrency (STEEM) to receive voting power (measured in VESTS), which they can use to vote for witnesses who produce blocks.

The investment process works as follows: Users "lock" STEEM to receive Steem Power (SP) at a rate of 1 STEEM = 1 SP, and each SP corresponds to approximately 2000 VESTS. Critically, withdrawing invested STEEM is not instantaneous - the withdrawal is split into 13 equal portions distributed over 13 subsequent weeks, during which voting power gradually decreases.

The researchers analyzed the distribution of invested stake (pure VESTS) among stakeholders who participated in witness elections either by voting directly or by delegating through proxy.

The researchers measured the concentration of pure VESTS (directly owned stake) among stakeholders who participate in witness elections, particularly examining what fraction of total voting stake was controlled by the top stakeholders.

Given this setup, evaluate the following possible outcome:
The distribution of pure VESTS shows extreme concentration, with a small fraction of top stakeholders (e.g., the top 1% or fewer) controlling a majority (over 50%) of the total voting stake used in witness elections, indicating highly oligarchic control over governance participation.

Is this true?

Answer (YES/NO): NO